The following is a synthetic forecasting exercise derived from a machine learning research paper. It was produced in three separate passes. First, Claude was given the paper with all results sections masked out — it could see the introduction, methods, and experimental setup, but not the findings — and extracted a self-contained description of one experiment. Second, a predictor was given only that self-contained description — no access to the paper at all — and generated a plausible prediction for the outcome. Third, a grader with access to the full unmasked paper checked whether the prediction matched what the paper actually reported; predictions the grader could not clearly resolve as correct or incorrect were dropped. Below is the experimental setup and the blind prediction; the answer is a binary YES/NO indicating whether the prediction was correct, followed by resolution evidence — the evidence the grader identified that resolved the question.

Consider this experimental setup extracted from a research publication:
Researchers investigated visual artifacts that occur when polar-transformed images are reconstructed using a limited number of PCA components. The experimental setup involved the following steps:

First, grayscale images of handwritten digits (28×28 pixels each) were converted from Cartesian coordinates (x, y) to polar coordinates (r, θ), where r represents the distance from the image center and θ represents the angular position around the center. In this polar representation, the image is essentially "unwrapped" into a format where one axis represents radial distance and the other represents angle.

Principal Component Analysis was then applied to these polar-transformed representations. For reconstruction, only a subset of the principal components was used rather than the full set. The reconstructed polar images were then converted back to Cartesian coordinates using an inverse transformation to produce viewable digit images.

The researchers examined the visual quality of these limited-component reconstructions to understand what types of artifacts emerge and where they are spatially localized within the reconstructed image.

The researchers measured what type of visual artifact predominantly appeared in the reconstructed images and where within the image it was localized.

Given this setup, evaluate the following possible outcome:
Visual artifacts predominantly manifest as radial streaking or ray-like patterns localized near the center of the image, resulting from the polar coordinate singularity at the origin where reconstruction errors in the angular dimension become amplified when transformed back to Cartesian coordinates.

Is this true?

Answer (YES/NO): NO